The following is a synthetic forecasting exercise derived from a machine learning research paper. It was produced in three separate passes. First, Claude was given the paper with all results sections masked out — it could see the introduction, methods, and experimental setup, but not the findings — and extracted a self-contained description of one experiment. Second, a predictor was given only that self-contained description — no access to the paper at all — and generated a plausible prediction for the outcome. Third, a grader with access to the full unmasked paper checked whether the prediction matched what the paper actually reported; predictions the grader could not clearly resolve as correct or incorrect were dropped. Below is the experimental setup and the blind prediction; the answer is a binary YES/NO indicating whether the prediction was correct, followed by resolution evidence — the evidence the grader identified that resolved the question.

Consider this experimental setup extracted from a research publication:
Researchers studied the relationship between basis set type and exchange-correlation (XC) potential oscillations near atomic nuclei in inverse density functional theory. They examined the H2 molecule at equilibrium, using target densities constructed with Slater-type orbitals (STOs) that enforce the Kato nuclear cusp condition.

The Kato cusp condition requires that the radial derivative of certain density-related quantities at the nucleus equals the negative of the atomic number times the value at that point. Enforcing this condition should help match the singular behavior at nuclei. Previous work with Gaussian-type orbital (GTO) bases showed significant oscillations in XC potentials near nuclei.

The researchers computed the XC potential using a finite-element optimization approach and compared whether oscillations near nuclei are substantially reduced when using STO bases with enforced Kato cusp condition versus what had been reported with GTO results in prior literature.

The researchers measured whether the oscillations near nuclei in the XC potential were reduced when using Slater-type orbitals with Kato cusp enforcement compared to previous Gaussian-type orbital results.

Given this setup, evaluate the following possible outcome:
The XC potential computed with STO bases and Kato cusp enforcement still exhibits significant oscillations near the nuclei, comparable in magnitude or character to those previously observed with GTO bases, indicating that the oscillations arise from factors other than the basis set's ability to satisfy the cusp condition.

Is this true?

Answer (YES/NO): NO